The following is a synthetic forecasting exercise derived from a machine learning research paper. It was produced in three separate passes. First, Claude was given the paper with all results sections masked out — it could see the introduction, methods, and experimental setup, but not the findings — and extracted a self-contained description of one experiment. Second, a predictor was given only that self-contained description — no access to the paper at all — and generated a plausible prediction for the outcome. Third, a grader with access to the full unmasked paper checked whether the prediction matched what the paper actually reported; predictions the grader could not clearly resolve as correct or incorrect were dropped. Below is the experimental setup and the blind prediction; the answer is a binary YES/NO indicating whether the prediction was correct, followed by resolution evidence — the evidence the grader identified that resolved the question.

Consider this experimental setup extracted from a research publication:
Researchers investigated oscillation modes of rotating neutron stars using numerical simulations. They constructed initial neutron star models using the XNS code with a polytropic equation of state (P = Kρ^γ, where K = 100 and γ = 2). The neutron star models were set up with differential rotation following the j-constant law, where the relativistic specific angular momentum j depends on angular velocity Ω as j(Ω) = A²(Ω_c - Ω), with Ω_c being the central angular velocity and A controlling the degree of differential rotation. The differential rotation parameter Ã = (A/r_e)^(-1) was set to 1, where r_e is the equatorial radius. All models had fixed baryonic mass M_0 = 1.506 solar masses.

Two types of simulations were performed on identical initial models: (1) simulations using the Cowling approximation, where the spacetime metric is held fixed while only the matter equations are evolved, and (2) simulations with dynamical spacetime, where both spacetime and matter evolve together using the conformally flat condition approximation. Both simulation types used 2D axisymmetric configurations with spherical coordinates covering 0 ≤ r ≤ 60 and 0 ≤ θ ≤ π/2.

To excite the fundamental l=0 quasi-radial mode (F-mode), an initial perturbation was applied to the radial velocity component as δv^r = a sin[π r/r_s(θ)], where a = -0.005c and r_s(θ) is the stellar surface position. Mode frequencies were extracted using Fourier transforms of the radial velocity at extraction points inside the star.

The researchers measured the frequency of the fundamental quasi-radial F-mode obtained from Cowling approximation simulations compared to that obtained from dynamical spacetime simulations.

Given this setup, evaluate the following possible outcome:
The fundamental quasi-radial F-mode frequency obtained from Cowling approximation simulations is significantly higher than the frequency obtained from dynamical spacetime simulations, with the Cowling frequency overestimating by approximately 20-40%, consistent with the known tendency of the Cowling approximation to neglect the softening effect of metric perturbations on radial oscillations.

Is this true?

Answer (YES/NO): YES